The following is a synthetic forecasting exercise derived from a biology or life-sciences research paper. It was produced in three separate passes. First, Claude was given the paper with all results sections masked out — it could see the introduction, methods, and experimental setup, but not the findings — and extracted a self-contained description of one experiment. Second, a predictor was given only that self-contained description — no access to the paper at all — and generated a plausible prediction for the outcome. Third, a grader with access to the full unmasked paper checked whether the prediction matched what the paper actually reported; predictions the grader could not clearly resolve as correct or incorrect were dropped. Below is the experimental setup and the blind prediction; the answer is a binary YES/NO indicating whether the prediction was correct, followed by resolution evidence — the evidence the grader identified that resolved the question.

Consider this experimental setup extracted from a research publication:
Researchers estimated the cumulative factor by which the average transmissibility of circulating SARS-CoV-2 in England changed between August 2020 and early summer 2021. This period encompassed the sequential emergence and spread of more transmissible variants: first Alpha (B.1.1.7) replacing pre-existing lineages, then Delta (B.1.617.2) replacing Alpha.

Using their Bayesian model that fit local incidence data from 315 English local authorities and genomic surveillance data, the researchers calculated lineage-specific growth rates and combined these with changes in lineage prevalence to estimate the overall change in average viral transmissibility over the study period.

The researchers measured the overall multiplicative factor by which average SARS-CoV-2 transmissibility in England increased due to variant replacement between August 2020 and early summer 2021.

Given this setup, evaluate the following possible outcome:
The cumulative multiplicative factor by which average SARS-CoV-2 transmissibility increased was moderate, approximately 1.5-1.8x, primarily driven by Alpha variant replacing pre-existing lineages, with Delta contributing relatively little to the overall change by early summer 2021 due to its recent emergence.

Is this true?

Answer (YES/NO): NO